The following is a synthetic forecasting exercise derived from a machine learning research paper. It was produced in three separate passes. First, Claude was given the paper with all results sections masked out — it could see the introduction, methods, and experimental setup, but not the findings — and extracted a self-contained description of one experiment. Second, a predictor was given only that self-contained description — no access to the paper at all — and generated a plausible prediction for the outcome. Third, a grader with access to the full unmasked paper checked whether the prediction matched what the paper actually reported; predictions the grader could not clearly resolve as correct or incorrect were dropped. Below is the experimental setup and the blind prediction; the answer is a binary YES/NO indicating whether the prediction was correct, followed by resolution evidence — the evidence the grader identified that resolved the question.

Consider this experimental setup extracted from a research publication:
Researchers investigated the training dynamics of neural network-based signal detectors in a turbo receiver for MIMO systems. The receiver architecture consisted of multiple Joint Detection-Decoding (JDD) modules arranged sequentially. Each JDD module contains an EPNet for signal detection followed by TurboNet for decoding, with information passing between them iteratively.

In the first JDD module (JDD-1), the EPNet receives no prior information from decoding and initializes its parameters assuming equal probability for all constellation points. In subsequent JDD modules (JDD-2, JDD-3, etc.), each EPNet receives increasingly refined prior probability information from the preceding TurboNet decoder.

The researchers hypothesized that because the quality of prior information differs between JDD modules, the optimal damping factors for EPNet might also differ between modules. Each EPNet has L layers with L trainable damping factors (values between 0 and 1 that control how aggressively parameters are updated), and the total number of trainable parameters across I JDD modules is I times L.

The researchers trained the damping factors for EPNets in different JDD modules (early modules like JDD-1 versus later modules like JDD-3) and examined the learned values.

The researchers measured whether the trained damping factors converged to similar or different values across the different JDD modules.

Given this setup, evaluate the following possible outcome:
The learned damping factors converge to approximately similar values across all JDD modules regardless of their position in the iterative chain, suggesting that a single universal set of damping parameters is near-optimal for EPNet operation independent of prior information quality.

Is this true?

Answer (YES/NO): NO